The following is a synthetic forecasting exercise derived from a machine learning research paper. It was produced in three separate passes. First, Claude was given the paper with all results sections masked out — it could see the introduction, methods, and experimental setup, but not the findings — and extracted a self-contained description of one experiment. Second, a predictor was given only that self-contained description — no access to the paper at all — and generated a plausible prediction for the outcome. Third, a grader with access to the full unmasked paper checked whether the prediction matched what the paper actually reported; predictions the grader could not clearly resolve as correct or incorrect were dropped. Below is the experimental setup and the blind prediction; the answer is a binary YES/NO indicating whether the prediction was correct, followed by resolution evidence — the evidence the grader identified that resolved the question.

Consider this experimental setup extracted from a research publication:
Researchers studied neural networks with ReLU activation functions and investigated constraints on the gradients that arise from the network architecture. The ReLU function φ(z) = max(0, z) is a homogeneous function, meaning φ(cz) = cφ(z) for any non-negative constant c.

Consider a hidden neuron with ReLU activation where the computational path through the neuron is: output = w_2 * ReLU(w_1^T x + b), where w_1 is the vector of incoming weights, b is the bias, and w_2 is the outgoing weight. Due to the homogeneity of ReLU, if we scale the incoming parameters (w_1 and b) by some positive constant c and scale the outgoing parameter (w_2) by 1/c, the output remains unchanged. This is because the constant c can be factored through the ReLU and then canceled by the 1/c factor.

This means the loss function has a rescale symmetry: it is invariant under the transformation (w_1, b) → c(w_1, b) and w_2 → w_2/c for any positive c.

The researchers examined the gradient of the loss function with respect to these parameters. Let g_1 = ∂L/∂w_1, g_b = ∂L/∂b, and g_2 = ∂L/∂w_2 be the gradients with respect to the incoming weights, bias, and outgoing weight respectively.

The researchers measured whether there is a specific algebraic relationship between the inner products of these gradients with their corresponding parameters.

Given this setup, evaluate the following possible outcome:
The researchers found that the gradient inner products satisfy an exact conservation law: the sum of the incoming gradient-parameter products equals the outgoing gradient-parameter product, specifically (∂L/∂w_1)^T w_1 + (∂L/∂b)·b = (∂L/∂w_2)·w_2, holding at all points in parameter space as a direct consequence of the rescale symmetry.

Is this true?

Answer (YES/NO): YES